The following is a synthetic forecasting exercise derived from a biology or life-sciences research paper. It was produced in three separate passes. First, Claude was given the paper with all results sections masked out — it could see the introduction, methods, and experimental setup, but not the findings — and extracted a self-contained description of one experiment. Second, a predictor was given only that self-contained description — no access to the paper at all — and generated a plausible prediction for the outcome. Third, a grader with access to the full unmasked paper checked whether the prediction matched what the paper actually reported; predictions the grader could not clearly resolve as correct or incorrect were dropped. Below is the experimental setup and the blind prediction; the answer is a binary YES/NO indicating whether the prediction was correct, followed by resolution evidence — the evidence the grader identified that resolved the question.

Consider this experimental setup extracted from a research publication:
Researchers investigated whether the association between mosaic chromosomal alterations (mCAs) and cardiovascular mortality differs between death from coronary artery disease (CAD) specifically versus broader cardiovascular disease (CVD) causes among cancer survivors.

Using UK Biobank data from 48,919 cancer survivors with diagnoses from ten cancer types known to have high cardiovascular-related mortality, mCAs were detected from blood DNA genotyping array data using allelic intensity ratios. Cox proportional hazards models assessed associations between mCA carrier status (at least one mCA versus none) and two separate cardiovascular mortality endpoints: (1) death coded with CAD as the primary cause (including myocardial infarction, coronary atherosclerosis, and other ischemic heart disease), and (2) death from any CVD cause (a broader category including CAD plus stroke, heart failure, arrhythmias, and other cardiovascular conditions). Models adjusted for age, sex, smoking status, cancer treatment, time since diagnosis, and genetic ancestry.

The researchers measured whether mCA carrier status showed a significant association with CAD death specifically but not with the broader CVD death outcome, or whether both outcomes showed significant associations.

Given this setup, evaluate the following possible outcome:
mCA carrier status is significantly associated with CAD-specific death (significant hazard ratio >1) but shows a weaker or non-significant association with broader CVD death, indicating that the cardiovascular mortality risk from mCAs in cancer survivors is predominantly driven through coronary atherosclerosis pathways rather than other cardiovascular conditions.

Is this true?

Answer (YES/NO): YES